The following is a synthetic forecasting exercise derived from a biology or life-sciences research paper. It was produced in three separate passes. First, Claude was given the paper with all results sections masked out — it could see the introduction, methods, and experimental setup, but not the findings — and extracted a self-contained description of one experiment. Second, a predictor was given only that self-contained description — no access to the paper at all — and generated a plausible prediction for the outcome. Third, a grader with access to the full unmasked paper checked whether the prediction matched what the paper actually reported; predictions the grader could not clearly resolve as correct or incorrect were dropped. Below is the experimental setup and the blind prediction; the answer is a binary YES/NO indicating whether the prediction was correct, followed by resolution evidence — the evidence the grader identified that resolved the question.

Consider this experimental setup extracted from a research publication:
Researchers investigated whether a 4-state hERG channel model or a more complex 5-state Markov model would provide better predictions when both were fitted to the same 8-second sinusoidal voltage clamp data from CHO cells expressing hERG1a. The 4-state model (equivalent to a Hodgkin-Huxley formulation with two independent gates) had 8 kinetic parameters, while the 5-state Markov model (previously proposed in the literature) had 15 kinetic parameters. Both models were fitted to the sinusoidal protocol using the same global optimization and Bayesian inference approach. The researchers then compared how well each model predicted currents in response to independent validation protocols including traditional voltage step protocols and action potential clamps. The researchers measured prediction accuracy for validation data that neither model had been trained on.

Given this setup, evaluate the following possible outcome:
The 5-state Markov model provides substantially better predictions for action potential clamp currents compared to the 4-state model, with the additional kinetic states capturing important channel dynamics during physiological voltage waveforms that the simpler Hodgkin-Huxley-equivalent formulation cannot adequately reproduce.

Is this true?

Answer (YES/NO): NO